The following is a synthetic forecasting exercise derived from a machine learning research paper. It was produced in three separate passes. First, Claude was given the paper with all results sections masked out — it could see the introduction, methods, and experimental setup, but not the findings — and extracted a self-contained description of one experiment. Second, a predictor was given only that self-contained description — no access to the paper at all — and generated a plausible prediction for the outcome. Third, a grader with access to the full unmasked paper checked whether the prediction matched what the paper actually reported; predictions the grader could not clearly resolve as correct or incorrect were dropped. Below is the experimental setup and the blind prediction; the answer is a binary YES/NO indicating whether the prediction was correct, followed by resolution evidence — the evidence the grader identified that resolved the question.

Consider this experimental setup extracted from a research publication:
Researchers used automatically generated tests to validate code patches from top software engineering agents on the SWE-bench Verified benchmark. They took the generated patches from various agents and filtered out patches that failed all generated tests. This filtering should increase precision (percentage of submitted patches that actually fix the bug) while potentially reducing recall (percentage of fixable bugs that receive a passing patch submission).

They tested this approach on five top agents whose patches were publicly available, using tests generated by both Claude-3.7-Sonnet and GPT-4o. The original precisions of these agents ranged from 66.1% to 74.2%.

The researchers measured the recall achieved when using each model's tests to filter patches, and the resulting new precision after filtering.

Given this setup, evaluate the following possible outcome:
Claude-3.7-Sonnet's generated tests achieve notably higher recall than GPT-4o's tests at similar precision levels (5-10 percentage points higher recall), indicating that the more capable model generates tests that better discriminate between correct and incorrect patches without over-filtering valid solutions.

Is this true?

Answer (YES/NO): NO